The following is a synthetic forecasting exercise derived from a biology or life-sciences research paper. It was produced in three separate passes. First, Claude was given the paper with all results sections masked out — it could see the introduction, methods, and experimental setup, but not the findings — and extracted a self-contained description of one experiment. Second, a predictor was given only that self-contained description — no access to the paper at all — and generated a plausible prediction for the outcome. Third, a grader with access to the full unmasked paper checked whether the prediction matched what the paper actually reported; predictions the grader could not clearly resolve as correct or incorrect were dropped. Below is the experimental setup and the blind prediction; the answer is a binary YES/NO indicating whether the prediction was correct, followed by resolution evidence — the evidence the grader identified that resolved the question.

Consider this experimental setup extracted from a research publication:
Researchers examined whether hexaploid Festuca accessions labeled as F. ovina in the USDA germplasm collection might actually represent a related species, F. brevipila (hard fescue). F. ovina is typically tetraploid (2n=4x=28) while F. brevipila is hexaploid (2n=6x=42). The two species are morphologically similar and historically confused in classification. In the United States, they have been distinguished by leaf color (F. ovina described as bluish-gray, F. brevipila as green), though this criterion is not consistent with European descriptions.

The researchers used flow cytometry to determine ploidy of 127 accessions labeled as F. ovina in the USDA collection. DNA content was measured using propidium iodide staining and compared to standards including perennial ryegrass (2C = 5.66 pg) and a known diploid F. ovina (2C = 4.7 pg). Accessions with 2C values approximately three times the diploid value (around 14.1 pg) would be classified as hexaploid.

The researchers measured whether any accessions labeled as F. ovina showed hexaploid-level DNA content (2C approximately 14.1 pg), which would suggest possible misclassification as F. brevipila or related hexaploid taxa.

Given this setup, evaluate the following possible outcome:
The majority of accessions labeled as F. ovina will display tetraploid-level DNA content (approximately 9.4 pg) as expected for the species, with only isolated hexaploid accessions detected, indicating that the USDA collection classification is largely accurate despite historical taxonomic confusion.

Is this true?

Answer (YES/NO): NO